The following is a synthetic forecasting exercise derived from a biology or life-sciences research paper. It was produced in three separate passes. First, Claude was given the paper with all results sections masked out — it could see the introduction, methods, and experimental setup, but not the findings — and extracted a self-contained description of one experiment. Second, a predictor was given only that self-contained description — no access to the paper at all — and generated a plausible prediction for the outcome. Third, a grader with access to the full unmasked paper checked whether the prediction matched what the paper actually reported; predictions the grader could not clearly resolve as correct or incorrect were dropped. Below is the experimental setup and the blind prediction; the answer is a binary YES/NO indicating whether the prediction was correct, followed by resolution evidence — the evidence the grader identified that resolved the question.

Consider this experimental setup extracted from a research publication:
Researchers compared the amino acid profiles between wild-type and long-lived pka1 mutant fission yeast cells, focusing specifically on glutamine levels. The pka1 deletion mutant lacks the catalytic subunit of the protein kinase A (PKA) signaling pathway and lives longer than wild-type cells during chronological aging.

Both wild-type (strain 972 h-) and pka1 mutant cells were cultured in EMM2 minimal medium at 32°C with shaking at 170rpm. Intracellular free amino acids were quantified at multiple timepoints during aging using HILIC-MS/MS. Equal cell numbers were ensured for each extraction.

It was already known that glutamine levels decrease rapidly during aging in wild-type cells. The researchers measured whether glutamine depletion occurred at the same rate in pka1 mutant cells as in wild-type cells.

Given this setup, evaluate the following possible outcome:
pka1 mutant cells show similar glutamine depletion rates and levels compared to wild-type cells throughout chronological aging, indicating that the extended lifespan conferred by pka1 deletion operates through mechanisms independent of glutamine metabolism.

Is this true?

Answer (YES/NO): NO